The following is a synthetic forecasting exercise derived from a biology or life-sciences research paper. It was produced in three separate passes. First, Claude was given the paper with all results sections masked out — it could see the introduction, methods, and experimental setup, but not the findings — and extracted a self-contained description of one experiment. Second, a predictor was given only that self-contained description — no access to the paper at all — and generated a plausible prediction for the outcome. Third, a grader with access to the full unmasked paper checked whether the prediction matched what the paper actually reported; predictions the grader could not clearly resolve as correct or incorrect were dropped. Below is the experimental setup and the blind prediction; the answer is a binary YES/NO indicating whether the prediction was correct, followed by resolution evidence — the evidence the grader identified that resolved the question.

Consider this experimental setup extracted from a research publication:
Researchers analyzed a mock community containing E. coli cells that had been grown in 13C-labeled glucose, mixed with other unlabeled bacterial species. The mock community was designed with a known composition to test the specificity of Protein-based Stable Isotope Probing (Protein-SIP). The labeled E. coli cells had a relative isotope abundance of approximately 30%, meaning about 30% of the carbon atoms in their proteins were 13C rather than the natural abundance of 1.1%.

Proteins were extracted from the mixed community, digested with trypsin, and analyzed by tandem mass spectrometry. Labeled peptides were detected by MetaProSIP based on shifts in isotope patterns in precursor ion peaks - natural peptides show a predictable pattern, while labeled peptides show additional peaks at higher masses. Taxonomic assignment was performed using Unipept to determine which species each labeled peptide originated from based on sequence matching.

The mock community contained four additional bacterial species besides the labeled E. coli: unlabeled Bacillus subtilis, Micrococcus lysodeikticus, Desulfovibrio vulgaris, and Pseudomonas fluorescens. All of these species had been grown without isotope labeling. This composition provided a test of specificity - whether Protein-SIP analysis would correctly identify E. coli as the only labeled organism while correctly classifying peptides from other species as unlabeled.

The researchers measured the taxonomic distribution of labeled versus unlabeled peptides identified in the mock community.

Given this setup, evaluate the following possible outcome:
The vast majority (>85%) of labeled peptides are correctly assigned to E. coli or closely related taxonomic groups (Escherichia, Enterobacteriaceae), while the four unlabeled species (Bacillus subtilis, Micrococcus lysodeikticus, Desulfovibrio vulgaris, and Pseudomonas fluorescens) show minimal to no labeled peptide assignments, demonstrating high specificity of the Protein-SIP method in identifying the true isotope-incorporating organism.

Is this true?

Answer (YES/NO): YES